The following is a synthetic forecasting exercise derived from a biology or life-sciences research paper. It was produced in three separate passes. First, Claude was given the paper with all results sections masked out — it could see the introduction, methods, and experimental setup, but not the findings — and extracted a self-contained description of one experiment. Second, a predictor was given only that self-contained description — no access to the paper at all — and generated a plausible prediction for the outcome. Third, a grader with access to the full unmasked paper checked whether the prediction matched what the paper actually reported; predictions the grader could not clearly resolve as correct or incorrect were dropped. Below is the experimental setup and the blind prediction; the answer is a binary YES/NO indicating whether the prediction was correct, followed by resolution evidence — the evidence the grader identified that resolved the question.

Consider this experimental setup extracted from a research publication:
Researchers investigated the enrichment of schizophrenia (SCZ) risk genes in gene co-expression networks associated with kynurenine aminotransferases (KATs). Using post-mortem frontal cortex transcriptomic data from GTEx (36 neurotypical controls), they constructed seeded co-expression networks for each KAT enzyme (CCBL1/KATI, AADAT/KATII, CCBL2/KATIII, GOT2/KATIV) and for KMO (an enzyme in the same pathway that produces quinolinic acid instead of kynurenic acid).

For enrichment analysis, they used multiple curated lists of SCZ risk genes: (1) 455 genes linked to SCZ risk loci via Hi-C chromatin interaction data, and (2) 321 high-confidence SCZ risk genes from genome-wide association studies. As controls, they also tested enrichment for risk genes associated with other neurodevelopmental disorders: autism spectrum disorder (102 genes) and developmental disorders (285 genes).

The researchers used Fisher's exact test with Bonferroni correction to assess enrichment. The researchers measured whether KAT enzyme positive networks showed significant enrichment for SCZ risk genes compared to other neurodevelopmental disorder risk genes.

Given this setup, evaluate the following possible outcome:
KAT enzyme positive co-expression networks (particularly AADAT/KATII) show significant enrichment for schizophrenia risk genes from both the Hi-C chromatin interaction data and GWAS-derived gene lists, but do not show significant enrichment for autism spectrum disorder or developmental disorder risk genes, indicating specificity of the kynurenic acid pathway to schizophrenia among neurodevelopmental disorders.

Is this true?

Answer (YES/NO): NO